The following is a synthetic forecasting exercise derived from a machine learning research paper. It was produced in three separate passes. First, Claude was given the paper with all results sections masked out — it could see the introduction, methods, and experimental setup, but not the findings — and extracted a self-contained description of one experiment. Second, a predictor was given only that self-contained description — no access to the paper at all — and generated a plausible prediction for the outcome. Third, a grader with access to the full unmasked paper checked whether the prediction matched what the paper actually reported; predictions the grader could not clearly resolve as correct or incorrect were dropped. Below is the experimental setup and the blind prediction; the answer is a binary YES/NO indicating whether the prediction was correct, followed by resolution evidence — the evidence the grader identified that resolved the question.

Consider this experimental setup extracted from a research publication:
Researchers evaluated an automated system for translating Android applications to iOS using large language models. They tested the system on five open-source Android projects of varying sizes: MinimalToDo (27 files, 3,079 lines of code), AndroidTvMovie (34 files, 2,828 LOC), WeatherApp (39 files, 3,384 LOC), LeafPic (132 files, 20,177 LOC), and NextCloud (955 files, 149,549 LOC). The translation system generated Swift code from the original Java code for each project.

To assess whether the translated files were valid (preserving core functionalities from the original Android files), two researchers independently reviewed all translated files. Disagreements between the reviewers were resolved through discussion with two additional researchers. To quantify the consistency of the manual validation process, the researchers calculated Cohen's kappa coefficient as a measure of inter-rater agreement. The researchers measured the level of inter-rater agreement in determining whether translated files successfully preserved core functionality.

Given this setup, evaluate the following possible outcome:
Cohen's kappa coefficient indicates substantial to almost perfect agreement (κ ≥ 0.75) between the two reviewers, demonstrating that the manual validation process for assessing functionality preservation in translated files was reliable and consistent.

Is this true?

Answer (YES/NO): YES